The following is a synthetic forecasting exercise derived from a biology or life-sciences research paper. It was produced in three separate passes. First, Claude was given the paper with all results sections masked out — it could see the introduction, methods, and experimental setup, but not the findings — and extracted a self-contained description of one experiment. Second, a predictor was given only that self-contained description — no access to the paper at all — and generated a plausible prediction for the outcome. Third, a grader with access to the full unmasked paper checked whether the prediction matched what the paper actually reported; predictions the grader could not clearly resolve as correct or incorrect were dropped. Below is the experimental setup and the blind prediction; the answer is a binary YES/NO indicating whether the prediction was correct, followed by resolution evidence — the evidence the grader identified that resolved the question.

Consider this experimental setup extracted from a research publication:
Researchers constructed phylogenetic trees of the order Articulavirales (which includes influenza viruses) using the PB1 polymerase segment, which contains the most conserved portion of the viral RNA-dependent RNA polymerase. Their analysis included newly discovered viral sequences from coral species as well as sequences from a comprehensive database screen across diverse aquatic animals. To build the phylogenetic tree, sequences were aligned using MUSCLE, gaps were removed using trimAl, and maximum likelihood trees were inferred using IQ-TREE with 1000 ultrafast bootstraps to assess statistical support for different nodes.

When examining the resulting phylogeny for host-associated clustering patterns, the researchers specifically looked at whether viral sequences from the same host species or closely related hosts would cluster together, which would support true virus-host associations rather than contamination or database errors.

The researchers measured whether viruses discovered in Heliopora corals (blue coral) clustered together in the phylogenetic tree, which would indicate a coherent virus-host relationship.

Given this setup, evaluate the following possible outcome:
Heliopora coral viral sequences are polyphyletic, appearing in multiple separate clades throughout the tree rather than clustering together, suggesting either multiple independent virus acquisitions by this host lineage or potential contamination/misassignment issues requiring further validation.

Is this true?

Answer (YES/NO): NO